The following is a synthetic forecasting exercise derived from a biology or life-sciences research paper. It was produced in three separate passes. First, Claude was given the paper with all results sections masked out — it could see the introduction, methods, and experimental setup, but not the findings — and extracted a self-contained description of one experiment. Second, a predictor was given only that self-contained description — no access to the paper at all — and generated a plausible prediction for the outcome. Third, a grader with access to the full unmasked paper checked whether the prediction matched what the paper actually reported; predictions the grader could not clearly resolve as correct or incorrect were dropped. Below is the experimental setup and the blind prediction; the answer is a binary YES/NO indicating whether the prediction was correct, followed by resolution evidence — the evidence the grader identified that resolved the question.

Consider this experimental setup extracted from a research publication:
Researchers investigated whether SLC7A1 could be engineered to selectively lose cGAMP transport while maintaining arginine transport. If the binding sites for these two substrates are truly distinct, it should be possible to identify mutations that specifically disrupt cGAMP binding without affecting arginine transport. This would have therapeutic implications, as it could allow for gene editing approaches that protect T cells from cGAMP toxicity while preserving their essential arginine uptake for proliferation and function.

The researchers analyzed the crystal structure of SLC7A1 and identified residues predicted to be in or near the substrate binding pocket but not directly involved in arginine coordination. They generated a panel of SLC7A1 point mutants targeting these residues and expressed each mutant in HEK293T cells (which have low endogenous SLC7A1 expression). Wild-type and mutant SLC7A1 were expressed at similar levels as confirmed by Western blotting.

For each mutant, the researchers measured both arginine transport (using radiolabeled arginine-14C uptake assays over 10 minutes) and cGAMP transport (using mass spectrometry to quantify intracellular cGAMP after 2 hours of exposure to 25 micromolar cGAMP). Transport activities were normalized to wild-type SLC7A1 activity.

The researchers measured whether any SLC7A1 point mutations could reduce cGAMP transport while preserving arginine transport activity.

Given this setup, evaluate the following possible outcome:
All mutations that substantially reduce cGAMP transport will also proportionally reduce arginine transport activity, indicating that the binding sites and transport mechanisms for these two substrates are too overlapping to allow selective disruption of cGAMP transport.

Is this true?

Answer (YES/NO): NO